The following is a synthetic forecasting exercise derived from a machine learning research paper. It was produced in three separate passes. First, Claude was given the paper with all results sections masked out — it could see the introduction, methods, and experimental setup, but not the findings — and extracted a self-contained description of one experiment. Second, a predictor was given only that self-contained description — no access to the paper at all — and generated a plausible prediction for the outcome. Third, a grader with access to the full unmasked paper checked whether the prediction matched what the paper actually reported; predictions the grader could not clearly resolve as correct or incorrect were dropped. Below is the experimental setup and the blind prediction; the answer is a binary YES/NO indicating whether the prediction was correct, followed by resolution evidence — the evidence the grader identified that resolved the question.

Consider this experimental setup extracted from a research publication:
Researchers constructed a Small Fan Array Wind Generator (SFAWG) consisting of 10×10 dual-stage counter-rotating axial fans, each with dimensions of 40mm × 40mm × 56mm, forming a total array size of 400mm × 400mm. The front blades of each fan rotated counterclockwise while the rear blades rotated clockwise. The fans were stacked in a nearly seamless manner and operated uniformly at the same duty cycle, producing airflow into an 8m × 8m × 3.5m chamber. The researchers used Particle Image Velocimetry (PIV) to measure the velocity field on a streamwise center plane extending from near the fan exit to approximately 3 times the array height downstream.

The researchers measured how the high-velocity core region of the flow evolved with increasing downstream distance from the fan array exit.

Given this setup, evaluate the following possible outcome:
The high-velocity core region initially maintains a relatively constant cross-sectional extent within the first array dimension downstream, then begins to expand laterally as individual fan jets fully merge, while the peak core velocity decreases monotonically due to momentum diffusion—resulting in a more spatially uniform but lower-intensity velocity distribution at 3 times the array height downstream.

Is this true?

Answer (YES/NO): NO